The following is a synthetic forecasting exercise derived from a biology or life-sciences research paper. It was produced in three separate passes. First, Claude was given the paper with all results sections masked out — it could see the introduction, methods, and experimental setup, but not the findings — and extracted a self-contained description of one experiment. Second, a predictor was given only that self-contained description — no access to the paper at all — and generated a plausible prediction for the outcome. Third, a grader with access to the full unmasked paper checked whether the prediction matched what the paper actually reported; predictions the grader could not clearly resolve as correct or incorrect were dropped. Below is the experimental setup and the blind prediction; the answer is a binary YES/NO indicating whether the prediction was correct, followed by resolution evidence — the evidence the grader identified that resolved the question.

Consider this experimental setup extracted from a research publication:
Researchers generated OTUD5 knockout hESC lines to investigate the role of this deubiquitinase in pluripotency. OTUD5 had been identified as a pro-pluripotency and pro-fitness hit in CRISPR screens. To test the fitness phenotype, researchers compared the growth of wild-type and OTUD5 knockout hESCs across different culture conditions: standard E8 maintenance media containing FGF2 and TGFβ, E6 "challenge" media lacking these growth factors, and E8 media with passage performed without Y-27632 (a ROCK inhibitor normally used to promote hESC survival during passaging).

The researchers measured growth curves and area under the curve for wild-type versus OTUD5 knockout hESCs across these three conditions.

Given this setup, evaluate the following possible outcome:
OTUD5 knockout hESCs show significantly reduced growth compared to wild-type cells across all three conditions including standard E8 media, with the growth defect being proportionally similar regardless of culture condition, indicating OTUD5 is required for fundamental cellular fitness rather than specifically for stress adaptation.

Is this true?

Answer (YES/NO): NO